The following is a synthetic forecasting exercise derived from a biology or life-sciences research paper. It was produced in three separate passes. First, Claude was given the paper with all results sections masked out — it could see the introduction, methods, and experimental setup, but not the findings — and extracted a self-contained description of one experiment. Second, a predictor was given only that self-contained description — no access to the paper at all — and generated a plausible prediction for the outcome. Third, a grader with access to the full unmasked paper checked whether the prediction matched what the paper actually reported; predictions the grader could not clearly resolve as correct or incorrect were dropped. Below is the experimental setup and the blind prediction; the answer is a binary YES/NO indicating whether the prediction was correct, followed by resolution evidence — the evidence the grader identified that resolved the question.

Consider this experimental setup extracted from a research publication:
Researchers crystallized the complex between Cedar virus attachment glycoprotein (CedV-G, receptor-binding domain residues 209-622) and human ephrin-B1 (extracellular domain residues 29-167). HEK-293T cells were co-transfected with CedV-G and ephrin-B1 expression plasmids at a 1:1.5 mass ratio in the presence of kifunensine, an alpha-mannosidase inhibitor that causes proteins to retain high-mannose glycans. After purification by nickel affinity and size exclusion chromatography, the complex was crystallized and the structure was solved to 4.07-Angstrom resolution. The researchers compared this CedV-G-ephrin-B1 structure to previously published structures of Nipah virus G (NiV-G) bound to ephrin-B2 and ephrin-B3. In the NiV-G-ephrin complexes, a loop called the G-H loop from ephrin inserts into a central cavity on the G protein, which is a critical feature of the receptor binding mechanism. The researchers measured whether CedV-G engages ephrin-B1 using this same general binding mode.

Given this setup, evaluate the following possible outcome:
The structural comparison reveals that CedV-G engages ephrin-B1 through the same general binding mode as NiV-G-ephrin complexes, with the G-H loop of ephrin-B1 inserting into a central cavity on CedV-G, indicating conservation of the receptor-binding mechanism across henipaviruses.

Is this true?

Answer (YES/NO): YES